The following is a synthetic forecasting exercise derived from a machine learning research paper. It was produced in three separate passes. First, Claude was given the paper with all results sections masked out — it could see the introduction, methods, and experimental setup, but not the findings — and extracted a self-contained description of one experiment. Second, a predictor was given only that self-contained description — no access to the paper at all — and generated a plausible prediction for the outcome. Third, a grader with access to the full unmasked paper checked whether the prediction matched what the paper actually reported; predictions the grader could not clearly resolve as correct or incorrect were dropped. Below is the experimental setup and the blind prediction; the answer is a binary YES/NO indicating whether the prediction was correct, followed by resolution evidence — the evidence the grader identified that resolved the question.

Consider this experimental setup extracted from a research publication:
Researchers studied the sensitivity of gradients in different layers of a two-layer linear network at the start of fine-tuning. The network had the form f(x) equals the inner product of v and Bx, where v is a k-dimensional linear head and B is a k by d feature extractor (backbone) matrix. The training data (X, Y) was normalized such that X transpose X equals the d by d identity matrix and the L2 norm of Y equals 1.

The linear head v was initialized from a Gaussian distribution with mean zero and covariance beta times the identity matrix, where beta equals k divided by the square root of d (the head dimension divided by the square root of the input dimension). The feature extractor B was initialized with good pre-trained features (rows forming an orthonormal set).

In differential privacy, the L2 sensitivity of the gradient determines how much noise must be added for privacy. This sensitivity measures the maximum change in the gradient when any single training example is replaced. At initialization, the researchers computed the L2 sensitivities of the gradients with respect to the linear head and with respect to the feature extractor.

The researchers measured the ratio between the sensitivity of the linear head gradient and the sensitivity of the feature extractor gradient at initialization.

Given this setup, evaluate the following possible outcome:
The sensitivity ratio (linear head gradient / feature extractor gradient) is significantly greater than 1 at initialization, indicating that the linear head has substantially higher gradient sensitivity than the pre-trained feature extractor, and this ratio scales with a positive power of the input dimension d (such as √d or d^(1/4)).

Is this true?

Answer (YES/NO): YES